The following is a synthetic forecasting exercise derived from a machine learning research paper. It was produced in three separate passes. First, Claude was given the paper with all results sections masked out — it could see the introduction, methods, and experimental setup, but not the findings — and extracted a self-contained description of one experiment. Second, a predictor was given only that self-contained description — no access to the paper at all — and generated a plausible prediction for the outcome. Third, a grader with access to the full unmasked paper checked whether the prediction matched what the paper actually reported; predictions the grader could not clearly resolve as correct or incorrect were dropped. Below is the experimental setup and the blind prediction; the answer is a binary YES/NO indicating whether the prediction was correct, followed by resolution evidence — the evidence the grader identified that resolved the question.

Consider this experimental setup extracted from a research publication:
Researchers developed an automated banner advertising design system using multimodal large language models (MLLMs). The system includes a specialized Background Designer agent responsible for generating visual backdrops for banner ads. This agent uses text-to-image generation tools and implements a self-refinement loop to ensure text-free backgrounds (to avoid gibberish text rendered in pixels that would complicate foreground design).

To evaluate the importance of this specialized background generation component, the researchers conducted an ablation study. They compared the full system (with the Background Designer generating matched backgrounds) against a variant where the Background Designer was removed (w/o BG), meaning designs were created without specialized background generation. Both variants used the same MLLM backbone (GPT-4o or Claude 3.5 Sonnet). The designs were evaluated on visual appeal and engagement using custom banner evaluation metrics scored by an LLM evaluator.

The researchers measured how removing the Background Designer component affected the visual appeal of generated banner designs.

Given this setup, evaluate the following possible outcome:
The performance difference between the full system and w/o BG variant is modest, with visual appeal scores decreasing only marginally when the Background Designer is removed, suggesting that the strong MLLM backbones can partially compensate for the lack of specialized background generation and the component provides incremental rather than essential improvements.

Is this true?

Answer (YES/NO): NO